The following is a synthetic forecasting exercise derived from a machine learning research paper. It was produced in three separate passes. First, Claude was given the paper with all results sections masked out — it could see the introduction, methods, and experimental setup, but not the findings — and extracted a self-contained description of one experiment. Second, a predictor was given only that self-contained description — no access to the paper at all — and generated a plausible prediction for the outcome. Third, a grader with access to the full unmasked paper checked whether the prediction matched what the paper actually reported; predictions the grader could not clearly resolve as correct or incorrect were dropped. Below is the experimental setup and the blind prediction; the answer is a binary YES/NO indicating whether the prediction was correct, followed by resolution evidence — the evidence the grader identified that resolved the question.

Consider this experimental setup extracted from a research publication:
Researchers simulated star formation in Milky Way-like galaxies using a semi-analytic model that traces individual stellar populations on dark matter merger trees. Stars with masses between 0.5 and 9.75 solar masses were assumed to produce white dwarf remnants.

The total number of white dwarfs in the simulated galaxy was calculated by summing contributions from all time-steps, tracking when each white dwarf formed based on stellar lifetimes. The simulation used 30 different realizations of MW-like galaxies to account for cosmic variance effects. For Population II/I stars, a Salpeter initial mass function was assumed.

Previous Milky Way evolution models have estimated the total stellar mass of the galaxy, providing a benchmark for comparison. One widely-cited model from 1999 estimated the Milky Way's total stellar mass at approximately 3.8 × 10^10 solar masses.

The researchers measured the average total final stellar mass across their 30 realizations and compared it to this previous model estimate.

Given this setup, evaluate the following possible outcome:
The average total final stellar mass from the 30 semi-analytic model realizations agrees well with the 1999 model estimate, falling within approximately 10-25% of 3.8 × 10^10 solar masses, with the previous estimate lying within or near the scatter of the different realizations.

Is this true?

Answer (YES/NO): NO